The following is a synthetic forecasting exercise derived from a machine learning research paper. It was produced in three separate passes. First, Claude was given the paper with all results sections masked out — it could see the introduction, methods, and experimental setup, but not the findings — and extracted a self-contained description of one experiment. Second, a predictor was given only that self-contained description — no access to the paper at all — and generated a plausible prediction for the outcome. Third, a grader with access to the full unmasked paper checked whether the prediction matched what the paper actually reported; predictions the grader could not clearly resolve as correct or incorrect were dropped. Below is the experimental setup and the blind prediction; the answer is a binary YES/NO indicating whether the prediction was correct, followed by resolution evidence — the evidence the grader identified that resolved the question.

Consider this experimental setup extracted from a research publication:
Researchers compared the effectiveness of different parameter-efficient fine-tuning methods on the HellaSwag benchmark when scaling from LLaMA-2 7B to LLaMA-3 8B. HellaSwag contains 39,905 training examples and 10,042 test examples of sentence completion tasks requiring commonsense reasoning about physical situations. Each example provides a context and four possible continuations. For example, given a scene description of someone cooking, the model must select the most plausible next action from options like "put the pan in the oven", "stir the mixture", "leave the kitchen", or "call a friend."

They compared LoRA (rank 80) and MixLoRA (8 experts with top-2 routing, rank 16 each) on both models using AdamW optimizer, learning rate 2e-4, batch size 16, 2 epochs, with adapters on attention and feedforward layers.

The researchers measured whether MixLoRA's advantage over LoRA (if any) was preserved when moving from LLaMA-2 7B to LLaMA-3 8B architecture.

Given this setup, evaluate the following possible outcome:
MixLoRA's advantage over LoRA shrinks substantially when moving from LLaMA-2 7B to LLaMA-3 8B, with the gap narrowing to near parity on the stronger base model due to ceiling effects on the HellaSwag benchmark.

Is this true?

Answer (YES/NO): NO